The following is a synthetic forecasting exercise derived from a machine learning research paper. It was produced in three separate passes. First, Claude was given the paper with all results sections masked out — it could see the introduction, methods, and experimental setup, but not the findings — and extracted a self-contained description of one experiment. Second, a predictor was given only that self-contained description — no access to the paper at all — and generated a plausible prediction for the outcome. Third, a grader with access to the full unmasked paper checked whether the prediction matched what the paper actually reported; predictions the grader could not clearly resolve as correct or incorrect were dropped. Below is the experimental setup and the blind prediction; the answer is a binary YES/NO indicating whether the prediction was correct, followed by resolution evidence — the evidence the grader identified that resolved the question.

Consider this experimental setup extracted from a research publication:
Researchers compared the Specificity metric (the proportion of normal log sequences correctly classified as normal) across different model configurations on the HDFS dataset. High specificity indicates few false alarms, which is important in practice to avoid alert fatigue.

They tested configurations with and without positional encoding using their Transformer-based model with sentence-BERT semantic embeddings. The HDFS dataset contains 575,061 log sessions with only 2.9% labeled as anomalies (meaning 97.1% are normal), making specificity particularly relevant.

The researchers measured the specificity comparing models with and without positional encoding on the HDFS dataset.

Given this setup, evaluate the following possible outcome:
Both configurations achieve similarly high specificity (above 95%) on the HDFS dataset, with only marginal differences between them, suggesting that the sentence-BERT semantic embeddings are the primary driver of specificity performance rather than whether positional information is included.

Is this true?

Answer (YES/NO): YES